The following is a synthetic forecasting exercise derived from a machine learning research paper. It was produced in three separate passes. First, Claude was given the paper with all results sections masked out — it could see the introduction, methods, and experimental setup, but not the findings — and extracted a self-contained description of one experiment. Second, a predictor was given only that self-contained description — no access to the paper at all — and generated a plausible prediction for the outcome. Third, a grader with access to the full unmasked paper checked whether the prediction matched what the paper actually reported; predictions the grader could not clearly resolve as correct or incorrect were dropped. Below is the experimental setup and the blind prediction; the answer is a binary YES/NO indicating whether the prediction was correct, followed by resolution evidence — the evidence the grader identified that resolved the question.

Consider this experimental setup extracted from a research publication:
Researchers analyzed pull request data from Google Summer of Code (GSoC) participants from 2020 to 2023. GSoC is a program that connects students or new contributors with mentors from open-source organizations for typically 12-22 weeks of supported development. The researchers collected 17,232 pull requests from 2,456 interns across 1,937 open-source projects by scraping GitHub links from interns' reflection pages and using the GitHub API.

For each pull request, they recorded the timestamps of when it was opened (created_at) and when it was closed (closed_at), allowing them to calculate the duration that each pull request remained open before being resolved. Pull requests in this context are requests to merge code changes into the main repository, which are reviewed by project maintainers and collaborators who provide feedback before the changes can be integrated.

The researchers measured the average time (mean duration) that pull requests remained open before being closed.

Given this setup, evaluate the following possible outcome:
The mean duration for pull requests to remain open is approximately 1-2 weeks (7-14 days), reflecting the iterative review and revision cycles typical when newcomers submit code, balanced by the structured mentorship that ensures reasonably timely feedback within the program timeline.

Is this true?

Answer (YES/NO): NO